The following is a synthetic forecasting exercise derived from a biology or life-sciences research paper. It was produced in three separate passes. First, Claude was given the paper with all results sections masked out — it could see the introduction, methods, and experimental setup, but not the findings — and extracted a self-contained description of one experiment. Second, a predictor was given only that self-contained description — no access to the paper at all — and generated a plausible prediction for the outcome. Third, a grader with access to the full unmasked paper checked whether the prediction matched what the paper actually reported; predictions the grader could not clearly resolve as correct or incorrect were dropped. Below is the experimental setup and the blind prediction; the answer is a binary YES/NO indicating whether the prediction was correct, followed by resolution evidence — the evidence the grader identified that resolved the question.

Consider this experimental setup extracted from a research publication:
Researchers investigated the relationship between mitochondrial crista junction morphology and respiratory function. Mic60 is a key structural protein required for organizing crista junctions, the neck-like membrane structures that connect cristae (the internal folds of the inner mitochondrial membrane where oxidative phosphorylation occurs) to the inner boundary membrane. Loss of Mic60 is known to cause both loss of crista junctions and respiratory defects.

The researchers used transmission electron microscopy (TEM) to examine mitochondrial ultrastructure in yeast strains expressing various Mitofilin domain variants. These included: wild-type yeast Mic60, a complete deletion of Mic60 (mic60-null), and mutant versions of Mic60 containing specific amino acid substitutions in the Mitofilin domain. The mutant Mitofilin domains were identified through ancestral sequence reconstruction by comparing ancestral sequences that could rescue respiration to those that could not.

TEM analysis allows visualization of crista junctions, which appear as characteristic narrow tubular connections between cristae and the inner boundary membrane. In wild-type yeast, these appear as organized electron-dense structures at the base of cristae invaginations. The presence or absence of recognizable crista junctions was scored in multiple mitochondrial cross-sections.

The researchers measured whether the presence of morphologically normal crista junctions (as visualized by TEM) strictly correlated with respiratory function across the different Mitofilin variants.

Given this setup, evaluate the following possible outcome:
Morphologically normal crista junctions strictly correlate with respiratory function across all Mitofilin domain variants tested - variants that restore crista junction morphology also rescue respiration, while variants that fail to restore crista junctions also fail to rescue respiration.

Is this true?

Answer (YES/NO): NO